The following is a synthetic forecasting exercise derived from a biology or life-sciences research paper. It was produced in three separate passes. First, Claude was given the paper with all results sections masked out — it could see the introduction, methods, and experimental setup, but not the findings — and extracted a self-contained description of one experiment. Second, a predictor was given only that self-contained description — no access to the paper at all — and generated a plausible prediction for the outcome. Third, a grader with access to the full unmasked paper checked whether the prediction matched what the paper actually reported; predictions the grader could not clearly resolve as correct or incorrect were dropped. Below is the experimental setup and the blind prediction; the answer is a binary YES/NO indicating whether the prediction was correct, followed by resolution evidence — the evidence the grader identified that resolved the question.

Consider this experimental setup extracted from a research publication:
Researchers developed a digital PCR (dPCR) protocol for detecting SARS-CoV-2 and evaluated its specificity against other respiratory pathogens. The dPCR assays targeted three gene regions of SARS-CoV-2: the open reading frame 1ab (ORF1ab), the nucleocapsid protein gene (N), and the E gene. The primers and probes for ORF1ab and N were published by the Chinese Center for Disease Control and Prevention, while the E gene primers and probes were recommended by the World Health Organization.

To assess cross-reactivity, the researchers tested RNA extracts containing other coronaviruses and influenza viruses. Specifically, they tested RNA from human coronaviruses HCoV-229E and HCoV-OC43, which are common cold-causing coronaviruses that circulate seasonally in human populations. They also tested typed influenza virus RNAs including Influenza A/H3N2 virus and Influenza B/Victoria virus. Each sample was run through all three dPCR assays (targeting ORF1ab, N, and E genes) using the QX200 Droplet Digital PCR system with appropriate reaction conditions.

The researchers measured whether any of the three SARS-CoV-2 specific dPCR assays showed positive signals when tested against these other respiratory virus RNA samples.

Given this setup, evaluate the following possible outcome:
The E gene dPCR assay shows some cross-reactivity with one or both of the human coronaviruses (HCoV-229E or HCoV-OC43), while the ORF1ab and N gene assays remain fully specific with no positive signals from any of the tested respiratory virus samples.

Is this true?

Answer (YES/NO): NO